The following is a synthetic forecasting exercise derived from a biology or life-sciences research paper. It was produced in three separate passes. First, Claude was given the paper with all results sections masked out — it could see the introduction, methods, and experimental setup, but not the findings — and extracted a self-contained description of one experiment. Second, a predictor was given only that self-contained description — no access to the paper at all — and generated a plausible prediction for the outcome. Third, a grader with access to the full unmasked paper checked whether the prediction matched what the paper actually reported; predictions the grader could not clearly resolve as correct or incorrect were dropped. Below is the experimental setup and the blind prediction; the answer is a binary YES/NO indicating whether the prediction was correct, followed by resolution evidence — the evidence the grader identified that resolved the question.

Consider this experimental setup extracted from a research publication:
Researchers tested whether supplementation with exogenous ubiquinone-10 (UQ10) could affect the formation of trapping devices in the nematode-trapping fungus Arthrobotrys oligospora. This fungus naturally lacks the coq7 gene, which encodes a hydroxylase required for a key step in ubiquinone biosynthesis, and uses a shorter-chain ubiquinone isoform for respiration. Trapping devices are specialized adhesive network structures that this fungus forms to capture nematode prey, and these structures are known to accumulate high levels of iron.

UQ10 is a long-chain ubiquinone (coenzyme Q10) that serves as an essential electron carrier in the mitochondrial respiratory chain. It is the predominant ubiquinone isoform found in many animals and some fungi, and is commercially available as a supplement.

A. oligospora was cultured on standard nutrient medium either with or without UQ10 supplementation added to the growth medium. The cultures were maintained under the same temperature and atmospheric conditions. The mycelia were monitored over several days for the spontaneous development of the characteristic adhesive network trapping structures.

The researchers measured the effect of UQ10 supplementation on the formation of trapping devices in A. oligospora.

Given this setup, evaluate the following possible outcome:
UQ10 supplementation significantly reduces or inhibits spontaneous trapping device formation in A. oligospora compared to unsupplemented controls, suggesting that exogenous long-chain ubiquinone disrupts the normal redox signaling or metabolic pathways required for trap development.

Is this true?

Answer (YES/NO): YES